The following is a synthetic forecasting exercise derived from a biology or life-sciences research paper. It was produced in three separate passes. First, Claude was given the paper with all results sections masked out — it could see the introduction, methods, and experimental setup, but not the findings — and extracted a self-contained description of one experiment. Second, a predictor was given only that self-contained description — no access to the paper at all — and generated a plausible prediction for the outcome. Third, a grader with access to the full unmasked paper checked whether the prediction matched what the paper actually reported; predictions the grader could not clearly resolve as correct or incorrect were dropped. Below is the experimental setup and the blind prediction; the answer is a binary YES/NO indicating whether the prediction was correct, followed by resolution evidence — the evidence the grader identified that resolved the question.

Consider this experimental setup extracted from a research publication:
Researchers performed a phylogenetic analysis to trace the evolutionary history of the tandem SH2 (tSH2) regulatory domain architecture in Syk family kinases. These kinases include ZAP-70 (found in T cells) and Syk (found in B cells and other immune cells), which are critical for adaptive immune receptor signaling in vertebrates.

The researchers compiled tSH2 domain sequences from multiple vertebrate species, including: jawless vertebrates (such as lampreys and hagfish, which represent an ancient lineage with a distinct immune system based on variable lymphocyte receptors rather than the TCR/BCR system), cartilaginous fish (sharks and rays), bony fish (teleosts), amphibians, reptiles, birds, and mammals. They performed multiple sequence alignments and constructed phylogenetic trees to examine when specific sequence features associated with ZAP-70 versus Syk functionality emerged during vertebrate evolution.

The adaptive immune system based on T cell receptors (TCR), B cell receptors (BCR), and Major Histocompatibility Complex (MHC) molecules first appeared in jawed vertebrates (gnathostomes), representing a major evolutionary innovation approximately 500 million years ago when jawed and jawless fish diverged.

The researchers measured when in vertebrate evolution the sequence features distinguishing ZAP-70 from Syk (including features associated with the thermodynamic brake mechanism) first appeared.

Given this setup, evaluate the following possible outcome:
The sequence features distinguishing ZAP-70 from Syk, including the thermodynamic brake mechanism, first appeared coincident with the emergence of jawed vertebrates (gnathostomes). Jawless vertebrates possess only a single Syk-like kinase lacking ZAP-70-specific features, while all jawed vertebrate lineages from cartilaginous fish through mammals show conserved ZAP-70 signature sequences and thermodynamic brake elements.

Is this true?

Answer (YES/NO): YES